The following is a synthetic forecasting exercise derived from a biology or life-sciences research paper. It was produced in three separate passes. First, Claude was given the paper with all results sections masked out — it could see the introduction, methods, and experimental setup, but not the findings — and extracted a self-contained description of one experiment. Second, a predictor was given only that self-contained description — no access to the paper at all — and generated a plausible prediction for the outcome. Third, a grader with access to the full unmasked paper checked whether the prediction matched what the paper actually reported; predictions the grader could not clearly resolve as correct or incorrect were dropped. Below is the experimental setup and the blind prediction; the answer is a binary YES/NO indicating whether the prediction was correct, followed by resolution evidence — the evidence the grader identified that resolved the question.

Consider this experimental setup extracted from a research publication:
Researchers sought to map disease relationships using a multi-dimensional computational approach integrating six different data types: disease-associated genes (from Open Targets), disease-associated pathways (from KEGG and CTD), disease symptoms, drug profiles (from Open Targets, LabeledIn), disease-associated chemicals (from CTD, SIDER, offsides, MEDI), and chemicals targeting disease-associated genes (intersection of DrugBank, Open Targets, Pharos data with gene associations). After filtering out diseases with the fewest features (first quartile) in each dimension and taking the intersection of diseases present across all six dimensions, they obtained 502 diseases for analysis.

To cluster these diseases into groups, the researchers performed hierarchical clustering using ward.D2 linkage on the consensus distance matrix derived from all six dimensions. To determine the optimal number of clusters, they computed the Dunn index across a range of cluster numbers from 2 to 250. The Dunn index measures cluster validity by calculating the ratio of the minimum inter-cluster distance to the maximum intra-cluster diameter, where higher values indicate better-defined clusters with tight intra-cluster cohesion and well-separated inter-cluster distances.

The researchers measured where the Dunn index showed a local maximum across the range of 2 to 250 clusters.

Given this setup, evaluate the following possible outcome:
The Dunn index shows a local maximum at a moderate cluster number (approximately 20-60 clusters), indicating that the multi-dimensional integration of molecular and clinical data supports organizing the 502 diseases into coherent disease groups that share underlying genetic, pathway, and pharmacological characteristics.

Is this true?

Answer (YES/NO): NO